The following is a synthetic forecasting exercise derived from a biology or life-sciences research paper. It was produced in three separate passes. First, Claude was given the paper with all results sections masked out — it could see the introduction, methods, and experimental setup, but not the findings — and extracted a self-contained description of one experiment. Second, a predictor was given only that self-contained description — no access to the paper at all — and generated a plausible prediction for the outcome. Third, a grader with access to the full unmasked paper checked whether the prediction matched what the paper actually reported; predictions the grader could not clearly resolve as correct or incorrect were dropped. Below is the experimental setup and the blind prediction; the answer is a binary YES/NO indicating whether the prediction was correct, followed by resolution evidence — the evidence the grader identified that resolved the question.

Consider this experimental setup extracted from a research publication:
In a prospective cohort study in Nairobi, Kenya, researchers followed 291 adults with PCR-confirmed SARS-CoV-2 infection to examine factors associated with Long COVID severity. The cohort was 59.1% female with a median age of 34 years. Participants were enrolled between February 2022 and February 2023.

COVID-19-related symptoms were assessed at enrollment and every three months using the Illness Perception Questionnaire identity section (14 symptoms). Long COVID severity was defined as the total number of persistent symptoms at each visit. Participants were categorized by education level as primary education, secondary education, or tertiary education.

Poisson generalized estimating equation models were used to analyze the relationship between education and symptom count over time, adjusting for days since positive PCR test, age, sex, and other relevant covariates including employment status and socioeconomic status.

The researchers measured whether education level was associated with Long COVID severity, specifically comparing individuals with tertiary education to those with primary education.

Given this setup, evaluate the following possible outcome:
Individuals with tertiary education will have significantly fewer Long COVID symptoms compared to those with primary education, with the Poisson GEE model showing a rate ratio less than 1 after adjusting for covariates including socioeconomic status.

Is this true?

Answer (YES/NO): YES